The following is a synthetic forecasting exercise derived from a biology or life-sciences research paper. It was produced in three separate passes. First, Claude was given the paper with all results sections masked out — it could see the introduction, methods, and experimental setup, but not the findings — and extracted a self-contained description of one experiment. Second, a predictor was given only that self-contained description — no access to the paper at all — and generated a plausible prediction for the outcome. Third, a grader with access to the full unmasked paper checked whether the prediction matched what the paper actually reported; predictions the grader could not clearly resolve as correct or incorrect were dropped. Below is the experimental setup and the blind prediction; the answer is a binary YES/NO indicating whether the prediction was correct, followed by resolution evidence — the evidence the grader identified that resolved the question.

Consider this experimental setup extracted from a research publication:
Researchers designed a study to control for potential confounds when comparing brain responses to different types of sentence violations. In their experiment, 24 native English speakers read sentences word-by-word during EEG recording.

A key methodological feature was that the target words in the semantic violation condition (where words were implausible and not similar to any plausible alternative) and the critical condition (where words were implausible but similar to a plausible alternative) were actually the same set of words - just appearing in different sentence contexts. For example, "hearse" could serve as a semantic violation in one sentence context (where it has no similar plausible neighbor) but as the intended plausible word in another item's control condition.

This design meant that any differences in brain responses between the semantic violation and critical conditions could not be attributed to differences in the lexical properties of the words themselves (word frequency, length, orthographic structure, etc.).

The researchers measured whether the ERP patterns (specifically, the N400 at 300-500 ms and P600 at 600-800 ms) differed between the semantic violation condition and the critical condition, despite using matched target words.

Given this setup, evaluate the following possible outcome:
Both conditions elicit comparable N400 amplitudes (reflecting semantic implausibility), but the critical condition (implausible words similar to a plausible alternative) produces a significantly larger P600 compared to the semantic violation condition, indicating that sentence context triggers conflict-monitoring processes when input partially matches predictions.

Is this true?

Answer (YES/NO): NO